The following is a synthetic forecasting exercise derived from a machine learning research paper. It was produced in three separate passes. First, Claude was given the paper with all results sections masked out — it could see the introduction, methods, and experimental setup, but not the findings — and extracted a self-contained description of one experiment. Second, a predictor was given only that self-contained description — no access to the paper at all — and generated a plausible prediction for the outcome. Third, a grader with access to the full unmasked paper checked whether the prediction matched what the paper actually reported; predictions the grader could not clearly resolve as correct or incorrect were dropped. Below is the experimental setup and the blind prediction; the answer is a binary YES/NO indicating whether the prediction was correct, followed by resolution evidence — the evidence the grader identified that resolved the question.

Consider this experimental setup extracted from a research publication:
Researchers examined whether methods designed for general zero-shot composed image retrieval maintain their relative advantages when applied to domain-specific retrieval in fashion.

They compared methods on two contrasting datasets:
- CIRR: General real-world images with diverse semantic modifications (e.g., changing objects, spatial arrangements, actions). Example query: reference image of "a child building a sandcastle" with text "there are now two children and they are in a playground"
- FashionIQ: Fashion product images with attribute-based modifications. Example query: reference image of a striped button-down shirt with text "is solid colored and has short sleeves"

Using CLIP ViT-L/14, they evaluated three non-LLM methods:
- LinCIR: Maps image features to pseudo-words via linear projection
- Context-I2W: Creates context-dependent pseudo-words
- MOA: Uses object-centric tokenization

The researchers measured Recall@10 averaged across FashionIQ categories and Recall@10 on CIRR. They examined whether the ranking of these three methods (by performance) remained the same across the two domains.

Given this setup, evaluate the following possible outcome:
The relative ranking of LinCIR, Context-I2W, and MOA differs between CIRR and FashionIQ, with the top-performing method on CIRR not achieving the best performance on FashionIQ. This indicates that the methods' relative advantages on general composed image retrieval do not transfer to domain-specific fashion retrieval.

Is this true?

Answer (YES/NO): NO